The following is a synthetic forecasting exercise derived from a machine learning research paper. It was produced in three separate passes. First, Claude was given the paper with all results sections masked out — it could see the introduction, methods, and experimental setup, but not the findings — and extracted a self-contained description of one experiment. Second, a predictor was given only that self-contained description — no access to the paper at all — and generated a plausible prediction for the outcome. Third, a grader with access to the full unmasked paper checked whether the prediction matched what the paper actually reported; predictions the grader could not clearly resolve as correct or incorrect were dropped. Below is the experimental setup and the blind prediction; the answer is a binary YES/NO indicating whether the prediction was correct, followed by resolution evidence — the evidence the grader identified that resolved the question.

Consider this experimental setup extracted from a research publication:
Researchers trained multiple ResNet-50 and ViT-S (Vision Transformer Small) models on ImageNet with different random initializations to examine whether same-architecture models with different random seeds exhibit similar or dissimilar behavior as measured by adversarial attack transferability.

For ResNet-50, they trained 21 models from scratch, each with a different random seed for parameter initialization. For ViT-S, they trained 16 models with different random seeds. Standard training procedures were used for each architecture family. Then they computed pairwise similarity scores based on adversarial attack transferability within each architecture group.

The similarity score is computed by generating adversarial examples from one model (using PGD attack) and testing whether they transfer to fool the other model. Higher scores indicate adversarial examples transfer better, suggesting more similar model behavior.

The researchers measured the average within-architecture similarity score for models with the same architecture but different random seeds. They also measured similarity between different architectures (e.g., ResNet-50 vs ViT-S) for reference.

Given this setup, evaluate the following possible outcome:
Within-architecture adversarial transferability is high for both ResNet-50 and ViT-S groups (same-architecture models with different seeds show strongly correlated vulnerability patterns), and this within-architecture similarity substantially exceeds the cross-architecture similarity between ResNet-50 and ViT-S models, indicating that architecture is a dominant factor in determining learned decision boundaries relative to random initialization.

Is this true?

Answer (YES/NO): YES